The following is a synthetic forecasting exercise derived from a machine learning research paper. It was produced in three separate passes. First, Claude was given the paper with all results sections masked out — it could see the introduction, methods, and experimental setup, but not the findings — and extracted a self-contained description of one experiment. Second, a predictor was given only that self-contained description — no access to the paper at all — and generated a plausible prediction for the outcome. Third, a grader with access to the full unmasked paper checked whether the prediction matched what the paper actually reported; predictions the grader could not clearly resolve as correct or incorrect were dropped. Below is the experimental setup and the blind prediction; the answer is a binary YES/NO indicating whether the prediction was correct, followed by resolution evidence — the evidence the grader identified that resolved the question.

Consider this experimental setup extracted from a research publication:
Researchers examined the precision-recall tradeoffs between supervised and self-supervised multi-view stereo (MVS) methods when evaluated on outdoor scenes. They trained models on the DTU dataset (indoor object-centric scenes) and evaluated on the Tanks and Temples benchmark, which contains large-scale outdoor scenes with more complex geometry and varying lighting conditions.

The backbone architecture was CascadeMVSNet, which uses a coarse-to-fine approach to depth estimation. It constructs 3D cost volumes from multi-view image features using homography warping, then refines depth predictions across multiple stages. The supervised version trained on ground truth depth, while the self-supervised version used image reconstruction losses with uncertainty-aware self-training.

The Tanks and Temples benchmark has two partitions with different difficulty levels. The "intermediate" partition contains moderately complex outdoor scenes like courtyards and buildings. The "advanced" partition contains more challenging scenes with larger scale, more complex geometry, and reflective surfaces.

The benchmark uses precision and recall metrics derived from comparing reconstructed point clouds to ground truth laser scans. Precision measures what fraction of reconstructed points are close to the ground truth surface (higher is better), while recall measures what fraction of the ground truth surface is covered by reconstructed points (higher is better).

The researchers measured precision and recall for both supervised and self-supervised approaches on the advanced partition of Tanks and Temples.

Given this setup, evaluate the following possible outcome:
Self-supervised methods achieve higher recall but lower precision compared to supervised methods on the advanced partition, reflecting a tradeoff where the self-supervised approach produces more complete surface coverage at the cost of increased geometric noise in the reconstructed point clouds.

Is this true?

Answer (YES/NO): YES